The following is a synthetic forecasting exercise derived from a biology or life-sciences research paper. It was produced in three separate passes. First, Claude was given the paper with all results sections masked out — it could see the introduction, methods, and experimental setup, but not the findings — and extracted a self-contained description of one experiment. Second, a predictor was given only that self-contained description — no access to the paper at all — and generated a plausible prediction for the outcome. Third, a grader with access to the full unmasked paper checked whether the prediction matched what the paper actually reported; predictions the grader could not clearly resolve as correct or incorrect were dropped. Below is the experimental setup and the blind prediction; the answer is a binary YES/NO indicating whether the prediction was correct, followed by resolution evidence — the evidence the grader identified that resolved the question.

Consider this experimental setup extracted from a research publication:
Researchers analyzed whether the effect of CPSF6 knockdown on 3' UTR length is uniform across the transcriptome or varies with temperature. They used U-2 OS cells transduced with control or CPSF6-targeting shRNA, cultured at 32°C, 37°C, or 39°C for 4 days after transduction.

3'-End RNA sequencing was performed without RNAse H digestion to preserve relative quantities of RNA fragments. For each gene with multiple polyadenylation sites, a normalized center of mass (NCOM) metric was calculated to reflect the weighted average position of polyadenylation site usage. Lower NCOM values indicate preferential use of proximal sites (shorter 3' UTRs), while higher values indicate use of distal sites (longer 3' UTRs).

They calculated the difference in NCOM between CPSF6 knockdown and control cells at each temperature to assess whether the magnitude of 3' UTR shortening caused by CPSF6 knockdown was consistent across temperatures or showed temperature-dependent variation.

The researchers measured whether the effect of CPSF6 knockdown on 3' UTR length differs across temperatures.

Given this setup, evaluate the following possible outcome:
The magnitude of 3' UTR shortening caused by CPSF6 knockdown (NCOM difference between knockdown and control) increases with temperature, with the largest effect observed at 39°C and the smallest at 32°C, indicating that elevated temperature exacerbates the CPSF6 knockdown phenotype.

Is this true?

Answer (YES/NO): NO